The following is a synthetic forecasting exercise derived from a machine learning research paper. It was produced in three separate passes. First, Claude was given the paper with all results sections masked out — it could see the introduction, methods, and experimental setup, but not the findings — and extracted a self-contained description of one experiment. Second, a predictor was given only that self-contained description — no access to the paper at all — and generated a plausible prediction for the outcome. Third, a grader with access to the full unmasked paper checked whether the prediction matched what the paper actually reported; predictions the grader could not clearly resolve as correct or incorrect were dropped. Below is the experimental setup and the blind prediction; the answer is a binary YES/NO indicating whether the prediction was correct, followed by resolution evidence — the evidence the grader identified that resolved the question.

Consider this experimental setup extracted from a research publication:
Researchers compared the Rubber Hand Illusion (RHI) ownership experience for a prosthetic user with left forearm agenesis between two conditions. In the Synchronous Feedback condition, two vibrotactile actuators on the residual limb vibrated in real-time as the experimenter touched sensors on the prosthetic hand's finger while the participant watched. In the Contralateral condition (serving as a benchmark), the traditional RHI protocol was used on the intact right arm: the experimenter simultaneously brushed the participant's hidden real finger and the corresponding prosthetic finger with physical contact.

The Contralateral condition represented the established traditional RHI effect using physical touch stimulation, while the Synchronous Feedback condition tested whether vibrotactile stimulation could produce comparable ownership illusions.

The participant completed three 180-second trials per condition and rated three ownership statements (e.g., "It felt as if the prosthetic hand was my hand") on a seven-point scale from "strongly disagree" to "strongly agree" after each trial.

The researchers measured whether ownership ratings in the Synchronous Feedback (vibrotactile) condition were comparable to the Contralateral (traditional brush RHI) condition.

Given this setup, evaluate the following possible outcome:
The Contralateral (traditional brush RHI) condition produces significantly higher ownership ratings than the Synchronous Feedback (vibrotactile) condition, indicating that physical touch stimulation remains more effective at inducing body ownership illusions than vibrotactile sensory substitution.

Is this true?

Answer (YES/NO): NO